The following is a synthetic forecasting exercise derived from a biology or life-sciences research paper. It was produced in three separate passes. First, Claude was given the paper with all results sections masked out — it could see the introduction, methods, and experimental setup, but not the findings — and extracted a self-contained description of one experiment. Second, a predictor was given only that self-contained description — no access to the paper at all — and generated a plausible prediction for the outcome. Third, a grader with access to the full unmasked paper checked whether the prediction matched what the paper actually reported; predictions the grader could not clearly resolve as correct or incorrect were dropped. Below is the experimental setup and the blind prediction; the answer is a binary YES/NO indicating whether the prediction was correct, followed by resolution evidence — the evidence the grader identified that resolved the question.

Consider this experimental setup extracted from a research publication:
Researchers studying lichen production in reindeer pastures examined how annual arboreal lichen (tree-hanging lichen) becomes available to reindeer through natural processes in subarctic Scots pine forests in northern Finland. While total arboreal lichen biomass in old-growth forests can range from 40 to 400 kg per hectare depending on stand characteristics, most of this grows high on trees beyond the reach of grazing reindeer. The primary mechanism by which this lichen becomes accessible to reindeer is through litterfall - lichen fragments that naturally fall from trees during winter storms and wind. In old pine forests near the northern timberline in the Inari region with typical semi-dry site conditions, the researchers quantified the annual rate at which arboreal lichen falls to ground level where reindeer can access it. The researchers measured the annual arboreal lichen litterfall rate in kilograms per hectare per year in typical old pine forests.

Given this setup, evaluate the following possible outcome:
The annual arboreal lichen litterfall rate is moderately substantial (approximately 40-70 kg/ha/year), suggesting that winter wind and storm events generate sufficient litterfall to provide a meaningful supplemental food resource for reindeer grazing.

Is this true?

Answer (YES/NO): NO